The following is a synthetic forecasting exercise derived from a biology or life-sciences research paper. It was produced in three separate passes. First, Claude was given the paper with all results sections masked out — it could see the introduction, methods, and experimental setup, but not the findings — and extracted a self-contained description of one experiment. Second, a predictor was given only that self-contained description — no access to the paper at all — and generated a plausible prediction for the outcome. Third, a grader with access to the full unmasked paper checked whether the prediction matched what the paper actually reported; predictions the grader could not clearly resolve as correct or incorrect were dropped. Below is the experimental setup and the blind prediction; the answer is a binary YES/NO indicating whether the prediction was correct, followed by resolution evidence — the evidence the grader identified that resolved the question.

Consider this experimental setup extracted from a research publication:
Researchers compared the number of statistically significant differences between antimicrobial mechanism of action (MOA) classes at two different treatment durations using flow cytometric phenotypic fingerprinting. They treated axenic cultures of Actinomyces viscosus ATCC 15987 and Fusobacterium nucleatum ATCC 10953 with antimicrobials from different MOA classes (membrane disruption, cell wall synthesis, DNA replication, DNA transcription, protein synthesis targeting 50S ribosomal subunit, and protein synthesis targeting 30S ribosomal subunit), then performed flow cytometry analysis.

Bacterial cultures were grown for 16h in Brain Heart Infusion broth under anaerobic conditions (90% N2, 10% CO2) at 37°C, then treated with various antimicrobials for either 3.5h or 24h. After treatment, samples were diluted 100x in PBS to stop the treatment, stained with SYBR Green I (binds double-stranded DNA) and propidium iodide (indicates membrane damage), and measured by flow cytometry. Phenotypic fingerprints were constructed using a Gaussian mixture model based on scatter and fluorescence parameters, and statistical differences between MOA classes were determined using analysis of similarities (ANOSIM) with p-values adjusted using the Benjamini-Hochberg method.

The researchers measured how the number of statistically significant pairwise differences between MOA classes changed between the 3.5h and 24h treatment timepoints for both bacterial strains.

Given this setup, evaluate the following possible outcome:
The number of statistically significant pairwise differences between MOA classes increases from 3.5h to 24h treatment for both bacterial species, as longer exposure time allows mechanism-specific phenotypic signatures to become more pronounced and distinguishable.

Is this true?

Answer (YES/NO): NO